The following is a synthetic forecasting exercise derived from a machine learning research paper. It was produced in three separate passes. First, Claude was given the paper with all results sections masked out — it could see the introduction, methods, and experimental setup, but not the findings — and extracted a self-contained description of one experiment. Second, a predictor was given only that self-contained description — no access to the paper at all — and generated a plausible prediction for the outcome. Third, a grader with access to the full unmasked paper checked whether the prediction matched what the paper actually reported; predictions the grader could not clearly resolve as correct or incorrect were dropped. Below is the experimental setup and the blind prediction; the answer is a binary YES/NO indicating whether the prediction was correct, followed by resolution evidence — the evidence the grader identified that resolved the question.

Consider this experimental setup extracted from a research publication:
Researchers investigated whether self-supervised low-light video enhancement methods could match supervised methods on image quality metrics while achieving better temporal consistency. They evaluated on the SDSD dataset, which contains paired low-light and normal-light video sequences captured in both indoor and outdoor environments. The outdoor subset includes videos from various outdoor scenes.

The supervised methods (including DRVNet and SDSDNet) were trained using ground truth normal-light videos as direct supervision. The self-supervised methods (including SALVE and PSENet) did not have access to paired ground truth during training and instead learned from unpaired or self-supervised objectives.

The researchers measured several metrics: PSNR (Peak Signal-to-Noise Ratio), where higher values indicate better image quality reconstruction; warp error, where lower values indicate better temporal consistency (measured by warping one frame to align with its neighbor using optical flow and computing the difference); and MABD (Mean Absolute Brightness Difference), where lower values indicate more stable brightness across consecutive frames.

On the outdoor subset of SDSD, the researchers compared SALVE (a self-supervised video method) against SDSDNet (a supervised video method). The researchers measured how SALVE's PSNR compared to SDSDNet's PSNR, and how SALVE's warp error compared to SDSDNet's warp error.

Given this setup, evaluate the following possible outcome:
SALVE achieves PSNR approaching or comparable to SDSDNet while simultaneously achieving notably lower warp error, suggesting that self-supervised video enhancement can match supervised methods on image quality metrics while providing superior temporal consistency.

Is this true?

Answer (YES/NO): NO